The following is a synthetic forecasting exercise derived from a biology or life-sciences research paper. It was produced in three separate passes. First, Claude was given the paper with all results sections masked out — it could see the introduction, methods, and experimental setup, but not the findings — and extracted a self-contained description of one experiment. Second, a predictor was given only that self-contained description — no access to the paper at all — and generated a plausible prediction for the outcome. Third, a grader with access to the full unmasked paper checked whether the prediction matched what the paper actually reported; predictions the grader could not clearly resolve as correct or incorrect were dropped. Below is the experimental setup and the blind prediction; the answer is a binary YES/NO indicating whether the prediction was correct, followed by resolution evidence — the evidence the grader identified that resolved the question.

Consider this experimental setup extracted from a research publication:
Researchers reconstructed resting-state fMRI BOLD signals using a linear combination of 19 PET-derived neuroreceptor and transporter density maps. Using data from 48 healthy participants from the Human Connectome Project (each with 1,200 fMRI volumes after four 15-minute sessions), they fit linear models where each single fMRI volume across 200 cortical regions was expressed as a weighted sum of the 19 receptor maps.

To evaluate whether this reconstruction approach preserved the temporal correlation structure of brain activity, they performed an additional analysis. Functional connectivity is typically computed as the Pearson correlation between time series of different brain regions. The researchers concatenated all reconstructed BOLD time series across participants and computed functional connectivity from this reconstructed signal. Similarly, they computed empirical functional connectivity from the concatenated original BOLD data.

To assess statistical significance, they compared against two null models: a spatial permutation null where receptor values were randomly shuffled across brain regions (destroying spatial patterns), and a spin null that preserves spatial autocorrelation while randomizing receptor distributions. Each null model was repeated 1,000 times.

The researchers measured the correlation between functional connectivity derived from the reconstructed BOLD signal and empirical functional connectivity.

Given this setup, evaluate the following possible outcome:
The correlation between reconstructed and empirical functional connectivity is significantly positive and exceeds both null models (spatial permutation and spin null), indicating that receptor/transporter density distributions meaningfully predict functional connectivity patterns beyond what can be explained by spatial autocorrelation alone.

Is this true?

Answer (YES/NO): YES